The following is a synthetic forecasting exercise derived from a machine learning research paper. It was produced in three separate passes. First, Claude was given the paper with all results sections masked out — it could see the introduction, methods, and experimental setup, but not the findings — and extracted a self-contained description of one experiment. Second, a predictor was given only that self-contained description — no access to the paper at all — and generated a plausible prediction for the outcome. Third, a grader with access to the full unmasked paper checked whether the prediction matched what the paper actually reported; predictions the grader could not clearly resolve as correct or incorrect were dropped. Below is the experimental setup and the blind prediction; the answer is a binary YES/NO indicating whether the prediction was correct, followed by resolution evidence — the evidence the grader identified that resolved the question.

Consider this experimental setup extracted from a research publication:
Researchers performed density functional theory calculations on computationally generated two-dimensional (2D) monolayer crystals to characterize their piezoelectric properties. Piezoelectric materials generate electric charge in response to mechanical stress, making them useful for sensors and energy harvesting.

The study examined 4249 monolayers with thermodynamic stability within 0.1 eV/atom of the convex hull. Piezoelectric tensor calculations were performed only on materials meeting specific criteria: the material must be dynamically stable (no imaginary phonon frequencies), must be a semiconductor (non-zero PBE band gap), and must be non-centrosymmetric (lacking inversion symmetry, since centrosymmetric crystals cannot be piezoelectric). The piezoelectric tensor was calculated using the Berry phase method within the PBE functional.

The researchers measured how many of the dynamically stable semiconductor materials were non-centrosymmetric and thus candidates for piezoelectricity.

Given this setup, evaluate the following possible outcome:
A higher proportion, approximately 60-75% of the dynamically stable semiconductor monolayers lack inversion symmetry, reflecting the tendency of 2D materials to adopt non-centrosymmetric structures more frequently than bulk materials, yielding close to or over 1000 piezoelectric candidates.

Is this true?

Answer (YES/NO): NO